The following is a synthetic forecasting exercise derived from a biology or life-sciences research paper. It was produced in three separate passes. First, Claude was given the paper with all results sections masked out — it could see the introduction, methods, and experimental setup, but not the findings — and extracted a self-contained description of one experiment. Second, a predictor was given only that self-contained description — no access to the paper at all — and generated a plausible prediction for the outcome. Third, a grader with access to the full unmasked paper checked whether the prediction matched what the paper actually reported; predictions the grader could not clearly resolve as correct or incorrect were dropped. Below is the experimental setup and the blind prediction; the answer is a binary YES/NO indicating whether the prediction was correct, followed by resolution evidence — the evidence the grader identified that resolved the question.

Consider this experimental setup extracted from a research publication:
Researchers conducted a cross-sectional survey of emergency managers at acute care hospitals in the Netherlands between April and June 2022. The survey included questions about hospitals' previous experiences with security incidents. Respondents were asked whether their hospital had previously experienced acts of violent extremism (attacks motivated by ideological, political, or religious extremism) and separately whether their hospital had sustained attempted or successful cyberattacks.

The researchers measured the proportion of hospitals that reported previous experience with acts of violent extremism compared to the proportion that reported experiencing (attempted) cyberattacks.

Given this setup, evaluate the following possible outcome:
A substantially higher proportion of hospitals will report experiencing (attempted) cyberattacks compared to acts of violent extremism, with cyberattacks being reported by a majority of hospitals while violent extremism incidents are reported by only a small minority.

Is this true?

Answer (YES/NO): YES